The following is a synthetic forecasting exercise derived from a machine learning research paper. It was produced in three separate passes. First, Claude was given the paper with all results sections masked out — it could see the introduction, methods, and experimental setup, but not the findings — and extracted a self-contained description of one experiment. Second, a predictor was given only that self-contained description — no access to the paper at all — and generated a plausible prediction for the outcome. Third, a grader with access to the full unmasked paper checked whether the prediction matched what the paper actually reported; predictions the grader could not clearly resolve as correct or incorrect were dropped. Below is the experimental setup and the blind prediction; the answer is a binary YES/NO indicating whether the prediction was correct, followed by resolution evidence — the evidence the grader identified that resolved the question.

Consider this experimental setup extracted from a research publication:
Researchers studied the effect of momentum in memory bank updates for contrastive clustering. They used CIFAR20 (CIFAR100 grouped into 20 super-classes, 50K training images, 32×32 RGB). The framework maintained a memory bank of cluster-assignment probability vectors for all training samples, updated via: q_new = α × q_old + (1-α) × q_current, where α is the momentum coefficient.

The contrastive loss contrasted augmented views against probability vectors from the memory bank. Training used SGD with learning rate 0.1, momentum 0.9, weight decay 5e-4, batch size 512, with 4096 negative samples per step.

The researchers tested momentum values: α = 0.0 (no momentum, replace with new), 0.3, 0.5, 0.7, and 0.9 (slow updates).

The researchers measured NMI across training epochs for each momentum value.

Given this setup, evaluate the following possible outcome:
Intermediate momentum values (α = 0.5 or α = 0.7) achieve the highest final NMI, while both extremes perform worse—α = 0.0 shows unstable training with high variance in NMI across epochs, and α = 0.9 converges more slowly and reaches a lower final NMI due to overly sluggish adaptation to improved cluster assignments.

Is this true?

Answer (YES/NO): NO